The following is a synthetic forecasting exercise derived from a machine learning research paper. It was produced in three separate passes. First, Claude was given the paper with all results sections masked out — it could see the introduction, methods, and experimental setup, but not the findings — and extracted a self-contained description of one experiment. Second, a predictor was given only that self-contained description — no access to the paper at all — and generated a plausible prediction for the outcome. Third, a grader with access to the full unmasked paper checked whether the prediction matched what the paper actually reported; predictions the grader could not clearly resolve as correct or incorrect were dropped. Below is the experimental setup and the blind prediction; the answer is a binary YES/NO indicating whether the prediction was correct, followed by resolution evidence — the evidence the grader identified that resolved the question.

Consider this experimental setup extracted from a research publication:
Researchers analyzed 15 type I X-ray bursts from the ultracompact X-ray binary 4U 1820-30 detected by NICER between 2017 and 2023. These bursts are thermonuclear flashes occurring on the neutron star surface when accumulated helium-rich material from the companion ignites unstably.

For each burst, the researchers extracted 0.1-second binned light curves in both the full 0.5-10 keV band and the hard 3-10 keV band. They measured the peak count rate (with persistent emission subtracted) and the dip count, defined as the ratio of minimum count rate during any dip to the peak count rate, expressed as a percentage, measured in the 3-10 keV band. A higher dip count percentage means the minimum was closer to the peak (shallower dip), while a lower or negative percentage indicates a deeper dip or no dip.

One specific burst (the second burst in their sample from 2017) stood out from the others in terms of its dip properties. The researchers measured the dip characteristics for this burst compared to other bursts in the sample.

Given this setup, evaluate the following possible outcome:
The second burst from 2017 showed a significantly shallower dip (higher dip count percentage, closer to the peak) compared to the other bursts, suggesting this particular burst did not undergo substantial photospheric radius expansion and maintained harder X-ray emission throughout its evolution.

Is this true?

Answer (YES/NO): YES